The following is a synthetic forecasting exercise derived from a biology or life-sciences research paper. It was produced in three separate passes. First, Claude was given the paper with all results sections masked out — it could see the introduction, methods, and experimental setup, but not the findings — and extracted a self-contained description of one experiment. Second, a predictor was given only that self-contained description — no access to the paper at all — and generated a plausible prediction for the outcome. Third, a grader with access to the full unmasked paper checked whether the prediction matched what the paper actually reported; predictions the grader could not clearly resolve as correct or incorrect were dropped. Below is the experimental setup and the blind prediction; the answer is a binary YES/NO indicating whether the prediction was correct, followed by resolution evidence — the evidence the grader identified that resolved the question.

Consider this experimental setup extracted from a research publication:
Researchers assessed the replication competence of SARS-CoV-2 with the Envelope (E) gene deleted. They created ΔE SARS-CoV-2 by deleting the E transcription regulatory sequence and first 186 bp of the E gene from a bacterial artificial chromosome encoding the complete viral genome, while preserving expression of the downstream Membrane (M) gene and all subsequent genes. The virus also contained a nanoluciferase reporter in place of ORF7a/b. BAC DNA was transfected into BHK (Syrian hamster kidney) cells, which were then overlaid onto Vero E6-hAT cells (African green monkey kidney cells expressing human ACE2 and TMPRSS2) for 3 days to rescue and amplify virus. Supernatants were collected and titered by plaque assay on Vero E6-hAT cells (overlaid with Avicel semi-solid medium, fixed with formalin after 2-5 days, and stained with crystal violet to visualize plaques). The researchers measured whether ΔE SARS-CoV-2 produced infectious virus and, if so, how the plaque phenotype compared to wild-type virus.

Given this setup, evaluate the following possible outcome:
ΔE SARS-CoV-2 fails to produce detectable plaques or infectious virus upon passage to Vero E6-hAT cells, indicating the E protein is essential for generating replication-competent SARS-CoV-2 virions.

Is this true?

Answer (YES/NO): NO